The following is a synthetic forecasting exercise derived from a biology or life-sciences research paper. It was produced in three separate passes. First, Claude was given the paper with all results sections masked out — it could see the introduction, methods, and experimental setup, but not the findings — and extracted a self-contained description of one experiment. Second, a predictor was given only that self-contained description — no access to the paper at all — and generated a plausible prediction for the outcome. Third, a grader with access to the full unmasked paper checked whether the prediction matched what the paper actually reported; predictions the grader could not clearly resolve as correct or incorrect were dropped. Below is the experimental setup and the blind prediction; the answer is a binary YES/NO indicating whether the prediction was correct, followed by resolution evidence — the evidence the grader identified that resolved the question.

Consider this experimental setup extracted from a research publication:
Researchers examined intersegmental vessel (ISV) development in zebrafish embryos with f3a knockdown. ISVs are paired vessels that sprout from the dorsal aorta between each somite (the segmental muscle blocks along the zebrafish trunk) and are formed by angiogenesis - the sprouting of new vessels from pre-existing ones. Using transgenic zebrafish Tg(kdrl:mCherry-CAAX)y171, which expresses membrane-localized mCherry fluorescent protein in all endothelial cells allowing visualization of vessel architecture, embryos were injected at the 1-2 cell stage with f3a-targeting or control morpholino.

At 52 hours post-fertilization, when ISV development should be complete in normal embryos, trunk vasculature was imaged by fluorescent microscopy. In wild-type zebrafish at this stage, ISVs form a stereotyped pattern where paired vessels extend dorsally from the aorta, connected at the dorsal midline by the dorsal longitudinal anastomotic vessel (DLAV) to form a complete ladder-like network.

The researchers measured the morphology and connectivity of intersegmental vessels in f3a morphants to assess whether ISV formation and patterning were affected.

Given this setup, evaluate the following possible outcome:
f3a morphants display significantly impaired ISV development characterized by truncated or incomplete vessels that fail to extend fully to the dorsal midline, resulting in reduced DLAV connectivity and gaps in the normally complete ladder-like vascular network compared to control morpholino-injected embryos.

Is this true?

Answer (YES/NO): NO